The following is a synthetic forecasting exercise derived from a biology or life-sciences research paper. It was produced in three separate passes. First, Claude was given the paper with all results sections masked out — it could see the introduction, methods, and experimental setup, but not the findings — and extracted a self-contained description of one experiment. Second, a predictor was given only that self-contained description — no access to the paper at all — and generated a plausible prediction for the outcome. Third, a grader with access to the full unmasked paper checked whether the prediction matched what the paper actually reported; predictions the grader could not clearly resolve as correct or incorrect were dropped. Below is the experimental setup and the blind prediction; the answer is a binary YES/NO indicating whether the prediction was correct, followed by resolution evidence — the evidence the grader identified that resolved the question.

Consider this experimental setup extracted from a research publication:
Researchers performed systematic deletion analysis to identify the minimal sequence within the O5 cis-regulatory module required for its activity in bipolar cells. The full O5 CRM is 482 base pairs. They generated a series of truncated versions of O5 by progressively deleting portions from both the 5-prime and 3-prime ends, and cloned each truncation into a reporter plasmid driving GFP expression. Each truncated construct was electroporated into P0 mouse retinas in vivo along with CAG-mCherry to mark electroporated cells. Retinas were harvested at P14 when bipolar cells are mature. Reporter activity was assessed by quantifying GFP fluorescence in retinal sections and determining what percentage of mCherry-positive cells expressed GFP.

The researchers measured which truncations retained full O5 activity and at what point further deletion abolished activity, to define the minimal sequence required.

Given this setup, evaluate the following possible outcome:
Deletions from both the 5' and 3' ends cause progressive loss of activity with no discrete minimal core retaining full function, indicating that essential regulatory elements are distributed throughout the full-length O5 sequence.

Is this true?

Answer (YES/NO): NO